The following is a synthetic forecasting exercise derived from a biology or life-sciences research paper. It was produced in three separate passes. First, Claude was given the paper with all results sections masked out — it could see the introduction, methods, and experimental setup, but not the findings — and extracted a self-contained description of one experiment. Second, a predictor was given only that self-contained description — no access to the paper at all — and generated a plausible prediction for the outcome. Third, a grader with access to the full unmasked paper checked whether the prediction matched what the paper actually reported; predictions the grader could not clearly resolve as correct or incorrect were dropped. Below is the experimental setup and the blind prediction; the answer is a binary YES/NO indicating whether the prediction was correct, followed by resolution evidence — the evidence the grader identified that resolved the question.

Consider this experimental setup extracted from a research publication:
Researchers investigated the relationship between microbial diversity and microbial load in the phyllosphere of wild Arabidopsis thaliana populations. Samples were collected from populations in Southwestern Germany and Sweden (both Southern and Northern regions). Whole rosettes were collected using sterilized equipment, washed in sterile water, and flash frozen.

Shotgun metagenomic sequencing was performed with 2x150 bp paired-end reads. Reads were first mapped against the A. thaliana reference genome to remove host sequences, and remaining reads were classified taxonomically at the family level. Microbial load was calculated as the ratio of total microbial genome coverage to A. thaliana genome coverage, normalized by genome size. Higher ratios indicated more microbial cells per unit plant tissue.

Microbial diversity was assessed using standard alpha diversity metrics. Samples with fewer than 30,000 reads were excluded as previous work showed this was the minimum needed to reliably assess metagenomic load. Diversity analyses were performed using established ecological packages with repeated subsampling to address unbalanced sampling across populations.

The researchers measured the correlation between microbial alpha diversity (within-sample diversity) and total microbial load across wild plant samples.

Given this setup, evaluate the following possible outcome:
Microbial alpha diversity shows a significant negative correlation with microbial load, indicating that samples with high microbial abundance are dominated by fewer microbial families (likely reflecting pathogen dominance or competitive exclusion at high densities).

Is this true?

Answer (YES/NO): YES